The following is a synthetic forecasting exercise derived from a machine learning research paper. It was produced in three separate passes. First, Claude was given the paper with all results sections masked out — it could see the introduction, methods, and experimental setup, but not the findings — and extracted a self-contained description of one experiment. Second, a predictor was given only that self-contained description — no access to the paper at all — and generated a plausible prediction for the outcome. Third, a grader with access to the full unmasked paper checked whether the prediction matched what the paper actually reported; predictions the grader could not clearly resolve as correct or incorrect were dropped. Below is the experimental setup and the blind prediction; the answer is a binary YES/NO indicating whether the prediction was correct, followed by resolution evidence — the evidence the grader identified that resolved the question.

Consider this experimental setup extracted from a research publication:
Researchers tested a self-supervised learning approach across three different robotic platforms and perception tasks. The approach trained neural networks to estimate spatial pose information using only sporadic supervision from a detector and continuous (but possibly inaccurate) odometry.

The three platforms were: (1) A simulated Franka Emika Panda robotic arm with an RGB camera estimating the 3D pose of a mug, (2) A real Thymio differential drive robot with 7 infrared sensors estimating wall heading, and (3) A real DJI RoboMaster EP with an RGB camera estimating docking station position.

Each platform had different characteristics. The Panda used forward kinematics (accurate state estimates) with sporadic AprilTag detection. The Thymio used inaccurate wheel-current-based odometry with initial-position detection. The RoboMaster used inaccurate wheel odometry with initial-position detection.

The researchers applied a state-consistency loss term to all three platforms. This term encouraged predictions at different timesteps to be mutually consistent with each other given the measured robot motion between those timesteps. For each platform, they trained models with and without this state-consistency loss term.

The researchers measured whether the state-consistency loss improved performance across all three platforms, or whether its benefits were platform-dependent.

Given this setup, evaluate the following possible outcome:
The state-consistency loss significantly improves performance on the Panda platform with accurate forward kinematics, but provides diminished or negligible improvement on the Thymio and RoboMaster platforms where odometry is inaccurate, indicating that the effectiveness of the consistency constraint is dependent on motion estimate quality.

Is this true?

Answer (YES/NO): NO